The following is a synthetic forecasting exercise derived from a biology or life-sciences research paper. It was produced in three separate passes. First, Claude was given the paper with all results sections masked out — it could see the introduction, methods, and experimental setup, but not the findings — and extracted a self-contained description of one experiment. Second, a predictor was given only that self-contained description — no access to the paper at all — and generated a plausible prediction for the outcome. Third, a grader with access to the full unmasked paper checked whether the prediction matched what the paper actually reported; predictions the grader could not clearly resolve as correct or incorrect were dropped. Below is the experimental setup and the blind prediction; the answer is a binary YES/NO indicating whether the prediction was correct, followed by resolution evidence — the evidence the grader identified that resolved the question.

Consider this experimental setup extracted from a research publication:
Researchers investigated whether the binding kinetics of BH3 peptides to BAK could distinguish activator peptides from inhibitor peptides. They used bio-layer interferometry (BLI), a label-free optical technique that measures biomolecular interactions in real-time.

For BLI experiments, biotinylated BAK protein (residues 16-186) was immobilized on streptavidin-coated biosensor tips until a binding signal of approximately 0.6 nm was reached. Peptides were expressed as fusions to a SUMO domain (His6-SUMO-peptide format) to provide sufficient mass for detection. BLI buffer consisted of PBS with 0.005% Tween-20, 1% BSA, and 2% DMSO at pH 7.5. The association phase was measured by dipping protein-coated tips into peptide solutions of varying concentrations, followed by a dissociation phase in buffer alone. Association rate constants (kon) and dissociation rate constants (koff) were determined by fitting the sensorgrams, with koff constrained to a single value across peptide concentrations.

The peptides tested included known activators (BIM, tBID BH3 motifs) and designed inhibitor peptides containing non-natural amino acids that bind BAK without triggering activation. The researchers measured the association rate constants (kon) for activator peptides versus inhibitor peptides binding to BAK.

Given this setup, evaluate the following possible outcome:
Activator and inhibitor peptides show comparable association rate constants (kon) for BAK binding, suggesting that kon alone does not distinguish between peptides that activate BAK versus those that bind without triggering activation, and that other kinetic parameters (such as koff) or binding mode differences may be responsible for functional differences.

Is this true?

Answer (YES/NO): NO